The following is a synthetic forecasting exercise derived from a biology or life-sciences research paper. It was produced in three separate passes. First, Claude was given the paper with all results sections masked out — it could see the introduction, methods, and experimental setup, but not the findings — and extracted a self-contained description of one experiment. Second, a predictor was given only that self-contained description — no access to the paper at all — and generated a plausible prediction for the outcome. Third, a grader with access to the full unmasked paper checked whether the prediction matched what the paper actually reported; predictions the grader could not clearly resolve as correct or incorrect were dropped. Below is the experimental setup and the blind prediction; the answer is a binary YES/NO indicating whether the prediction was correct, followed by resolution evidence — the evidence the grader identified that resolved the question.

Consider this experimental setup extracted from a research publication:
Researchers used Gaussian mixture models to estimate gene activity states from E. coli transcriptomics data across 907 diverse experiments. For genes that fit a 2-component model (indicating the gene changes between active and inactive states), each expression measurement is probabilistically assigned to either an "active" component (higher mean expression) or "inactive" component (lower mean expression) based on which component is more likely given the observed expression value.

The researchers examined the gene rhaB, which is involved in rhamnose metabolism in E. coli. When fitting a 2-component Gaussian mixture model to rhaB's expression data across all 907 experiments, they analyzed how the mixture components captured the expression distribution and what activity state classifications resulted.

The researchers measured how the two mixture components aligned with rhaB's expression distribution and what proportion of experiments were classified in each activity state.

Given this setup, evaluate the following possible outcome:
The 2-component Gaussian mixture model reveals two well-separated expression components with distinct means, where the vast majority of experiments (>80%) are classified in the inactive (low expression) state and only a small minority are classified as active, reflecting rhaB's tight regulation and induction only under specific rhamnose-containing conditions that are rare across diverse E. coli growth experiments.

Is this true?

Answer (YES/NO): NO